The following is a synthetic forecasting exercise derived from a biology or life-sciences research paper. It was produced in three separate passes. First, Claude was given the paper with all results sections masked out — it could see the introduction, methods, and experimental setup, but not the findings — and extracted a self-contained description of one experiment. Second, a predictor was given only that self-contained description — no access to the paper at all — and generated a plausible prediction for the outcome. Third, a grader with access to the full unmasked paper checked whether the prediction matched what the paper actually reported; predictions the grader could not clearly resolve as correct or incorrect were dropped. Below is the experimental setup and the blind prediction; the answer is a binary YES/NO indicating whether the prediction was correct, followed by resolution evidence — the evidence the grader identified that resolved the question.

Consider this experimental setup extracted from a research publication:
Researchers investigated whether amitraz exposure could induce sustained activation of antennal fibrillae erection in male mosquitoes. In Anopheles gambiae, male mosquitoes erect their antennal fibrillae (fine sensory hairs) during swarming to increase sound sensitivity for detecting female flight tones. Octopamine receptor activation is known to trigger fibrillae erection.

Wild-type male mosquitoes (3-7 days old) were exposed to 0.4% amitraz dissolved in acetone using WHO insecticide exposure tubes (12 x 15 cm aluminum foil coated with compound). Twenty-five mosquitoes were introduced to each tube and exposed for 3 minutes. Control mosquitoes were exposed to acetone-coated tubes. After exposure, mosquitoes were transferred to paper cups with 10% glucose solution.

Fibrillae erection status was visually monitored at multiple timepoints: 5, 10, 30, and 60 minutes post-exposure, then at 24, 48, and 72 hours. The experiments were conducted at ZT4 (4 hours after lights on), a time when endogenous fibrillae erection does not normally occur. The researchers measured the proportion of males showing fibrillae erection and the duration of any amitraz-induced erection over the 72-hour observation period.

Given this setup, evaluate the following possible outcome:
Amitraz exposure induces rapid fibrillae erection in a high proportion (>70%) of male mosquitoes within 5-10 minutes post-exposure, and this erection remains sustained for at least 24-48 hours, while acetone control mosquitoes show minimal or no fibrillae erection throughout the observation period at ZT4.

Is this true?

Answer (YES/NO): NO